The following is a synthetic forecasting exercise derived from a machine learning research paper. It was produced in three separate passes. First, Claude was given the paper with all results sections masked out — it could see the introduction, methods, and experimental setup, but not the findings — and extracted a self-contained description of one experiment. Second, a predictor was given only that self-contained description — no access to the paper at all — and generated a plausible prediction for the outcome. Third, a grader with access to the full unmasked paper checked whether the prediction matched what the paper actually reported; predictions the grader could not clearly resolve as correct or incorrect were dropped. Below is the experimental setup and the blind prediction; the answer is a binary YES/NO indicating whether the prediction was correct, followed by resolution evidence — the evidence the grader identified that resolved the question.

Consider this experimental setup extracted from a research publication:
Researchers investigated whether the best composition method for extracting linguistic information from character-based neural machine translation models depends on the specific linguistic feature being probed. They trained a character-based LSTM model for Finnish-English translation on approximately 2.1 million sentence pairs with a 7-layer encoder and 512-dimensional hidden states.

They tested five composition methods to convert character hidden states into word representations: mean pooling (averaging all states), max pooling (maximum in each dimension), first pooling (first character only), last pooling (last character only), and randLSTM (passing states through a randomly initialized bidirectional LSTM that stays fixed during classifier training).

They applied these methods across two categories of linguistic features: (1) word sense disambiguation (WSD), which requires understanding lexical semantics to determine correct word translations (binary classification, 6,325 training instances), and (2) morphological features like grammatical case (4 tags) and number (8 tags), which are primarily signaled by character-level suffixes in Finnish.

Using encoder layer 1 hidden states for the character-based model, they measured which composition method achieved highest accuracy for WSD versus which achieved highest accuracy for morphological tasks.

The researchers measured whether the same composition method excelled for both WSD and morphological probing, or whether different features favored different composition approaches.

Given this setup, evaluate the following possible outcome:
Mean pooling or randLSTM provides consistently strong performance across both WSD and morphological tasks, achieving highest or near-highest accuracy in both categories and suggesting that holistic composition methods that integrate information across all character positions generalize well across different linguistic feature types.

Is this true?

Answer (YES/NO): NO